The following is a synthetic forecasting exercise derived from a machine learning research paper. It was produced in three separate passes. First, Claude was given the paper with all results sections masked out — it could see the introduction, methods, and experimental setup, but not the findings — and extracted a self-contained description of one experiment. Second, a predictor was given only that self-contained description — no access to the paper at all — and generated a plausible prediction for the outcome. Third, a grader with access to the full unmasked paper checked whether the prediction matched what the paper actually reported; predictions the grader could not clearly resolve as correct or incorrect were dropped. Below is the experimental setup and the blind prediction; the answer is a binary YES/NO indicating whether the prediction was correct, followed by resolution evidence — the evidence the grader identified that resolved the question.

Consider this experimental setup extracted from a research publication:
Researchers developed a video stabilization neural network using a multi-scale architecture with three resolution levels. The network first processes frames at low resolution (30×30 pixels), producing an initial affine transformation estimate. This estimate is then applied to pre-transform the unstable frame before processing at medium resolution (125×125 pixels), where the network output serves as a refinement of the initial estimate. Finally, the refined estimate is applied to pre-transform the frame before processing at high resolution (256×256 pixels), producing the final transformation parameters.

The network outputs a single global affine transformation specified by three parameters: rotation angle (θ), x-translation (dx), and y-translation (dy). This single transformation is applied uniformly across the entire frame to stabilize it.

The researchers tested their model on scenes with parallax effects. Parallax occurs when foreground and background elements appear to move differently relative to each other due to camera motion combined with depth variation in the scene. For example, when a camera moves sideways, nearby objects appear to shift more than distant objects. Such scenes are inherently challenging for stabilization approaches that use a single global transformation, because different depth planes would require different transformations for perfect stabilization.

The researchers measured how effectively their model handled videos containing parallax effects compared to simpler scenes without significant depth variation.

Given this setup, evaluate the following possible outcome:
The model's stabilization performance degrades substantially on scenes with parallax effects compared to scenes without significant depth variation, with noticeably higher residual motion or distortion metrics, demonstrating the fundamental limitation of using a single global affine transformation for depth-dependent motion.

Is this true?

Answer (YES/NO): NO